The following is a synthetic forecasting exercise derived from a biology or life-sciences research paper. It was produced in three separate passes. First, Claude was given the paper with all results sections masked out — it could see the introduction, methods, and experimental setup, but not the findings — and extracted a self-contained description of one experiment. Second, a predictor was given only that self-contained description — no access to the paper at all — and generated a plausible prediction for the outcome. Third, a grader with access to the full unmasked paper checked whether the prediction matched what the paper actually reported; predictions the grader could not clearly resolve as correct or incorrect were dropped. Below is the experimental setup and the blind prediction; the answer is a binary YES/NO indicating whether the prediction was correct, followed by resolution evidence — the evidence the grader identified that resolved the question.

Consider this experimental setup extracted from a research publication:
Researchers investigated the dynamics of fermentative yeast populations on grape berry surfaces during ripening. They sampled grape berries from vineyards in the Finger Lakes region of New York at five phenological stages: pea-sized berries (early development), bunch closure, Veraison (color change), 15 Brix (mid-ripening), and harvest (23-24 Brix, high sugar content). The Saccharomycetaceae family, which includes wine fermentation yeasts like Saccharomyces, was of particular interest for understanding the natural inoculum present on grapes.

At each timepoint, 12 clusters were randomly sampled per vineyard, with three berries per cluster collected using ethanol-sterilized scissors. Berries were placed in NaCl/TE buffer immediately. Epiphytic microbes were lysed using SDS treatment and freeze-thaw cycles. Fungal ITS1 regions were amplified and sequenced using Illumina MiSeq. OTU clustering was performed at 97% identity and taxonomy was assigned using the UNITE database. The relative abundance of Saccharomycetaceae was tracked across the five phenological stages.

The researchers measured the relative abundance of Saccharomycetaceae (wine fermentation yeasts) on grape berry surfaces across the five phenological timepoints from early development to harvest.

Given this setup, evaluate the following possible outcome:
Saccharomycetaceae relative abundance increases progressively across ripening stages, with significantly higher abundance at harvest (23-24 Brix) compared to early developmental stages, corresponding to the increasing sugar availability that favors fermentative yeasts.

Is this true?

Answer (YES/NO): NO